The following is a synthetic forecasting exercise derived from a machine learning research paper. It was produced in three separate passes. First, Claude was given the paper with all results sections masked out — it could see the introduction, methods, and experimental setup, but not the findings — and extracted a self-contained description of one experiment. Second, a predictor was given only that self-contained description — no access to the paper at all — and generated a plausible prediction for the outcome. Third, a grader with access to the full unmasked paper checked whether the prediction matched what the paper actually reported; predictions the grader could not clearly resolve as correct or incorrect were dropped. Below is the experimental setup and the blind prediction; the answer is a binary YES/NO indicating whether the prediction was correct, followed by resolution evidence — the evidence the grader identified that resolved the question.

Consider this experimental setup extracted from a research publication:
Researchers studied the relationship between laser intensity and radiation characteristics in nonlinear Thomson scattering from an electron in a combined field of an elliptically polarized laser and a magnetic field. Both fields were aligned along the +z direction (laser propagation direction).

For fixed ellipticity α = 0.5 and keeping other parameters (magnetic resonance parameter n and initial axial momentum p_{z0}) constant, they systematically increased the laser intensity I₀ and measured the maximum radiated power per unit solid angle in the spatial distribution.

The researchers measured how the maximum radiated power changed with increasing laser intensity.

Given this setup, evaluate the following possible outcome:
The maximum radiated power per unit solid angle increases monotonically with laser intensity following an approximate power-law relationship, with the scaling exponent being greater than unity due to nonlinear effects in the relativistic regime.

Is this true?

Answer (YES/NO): NO